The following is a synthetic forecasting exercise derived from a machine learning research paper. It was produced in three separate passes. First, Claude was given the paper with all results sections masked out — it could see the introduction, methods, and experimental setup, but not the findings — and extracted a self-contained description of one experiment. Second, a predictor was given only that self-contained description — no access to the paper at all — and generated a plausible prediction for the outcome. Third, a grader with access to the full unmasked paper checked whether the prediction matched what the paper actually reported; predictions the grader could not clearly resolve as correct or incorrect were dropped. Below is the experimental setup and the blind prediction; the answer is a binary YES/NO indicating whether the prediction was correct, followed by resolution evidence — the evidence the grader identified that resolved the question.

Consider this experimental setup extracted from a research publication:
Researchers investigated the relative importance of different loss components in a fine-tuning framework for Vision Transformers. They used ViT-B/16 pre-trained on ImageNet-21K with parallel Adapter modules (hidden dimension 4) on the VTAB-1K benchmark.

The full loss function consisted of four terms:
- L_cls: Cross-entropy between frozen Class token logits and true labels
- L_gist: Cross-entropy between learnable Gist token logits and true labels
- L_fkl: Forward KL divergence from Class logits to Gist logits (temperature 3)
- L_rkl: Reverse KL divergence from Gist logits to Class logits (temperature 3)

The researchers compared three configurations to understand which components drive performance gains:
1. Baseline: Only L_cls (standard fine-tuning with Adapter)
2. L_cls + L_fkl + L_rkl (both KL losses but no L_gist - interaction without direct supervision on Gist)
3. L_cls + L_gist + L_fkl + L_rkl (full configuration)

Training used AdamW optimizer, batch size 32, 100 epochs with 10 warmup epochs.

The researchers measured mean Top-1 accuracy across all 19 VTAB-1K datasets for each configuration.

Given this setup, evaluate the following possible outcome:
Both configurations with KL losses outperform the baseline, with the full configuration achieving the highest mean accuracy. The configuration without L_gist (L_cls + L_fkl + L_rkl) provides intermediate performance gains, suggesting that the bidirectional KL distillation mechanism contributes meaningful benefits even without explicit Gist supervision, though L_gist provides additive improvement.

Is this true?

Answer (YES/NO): YES